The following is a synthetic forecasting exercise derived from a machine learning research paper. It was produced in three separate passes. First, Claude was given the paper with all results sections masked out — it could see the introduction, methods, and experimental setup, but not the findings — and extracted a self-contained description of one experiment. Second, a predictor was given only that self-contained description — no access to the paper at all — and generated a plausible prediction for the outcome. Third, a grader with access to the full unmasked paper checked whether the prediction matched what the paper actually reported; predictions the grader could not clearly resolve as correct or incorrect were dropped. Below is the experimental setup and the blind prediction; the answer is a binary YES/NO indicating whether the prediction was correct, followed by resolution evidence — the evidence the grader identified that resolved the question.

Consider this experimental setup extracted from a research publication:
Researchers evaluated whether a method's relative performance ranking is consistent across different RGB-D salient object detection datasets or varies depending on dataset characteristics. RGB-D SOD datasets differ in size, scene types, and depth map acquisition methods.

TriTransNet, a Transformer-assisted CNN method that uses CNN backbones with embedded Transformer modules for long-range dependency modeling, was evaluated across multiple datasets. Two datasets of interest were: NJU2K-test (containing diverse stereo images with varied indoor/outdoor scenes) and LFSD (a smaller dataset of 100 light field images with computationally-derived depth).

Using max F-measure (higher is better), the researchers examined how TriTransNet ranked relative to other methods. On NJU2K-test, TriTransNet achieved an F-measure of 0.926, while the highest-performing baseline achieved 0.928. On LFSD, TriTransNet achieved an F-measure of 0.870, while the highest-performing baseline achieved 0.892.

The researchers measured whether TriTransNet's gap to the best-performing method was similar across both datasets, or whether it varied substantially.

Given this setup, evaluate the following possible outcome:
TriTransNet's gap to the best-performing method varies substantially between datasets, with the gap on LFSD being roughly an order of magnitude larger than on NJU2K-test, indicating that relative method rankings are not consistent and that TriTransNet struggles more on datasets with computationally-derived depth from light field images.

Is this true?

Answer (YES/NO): YES